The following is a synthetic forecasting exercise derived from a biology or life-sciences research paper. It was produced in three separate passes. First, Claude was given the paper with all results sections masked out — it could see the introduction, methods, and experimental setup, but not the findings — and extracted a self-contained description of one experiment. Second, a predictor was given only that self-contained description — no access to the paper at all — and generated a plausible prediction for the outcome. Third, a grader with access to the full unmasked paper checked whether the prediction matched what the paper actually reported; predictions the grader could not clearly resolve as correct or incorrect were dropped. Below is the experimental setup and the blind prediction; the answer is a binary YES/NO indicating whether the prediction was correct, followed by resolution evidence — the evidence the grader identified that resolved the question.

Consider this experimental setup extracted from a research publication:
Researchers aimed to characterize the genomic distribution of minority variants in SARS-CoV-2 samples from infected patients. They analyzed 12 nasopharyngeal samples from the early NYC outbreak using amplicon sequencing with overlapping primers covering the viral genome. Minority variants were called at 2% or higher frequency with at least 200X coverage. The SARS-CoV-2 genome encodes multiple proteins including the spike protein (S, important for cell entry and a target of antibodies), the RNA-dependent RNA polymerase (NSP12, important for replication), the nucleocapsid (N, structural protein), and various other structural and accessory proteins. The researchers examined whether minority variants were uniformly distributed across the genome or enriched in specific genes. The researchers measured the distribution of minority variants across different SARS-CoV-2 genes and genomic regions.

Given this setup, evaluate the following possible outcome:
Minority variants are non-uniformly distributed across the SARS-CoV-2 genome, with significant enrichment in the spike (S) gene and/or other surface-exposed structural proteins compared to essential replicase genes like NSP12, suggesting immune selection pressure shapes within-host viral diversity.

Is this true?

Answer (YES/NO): NO